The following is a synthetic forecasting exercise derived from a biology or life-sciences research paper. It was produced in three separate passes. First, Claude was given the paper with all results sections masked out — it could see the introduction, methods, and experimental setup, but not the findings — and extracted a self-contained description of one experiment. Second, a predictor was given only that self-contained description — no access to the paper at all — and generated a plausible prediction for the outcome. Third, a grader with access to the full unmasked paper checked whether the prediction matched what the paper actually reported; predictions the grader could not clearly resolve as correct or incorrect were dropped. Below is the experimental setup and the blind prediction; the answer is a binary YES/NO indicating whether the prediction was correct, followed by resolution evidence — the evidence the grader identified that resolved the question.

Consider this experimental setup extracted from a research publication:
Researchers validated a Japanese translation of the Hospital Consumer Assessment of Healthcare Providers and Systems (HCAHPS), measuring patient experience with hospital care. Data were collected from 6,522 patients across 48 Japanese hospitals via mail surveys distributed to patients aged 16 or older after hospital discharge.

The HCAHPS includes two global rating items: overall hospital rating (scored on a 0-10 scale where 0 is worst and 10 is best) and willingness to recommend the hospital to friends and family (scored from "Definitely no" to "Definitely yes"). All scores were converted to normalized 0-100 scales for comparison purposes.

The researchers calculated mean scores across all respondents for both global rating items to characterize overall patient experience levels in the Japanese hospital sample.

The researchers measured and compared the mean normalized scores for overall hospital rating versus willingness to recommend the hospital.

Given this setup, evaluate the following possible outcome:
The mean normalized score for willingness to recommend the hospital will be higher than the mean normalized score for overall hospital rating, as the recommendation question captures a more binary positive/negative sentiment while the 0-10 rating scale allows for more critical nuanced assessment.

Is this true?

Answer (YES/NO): NO